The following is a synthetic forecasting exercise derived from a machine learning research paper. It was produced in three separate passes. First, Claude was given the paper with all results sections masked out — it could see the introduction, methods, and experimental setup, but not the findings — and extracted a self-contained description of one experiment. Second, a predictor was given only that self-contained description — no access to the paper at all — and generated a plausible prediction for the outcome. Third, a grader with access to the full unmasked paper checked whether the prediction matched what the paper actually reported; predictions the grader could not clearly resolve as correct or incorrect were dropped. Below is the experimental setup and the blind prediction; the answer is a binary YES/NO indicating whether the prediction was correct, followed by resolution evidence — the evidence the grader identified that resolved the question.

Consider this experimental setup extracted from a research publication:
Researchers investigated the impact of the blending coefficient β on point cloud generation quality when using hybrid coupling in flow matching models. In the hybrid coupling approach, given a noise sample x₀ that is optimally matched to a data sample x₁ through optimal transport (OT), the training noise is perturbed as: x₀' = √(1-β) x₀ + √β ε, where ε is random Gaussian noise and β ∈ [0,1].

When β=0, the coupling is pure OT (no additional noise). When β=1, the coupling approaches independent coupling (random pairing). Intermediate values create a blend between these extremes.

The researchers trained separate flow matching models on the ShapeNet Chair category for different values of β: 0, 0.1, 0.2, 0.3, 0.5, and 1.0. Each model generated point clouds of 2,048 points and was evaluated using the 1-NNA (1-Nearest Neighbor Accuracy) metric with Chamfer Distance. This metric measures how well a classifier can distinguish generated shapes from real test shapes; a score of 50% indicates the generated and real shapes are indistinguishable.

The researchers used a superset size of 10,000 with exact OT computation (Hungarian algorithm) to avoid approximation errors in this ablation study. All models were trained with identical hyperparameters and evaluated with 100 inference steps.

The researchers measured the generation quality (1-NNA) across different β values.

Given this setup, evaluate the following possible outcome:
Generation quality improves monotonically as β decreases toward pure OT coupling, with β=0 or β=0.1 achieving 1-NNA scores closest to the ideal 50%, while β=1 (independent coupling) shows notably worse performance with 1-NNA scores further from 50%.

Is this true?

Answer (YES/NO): NO